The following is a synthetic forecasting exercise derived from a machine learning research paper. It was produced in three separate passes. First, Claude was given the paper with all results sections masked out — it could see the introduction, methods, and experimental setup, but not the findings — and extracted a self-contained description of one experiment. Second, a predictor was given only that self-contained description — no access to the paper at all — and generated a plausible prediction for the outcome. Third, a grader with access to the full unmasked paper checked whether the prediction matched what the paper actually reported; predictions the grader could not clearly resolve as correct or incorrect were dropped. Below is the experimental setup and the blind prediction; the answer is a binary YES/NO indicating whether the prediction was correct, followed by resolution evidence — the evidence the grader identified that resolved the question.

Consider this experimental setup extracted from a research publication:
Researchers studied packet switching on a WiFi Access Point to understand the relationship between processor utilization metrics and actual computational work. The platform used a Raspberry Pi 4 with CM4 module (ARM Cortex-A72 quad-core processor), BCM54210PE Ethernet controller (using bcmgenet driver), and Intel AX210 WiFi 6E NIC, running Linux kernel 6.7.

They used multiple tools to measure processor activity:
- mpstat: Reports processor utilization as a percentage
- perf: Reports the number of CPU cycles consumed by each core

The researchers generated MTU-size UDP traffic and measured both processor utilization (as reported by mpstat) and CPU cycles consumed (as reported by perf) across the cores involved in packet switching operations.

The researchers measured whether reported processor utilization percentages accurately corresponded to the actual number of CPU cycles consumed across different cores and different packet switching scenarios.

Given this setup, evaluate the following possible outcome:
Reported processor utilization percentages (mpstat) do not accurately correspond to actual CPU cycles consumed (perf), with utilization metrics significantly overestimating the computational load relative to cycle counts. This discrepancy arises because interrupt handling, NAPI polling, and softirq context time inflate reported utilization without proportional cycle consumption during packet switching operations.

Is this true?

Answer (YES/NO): NO